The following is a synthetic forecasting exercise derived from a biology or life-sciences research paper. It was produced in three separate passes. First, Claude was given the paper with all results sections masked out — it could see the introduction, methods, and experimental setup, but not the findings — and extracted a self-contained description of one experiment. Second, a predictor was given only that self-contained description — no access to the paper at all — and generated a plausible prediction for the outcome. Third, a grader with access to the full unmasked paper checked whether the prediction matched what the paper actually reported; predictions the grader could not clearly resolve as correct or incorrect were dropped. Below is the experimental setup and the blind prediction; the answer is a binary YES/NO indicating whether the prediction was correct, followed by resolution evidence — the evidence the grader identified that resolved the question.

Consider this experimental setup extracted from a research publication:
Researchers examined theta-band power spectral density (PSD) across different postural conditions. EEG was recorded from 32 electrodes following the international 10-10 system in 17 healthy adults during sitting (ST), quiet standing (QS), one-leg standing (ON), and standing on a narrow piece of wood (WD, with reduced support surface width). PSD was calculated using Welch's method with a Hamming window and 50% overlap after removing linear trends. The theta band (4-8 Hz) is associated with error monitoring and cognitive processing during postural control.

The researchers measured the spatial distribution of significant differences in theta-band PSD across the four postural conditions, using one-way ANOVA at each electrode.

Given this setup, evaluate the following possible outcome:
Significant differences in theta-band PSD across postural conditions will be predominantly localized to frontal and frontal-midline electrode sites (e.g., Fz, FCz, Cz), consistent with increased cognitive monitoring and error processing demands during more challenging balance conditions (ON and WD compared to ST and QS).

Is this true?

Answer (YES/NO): NO